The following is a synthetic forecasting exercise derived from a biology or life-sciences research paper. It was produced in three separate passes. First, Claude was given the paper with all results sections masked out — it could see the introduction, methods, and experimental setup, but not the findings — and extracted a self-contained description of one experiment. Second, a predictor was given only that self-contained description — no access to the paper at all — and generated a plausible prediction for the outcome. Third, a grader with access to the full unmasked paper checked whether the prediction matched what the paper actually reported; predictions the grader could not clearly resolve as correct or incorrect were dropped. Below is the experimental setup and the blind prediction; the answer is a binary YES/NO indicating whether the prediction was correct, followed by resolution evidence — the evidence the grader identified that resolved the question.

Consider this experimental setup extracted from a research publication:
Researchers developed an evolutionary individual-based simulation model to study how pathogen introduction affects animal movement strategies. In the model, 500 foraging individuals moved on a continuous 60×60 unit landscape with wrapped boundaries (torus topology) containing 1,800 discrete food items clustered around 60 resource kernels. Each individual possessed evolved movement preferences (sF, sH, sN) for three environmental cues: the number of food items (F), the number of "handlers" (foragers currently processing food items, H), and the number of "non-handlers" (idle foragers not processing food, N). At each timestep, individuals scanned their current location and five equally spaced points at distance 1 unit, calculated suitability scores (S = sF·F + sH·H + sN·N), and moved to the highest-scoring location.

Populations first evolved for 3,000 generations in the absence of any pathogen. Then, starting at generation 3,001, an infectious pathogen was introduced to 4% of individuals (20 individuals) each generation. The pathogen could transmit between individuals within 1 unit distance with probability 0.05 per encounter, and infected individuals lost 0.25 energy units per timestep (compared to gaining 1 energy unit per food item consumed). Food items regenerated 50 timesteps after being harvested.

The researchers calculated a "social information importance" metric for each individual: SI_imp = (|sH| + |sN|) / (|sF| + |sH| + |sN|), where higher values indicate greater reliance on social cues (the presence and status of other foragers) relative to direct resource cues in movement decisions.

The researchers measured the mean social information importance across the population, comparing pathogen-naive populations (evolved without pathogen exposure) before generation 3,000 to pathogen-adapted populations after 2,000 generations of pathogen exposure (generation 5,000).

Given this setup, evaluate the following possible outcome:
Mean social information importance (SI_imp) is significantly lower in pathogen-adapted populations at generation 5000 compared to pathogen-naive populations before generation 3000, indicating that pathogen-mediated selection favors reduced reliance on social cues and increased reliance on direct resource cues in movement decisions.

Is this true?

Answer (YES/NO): NO